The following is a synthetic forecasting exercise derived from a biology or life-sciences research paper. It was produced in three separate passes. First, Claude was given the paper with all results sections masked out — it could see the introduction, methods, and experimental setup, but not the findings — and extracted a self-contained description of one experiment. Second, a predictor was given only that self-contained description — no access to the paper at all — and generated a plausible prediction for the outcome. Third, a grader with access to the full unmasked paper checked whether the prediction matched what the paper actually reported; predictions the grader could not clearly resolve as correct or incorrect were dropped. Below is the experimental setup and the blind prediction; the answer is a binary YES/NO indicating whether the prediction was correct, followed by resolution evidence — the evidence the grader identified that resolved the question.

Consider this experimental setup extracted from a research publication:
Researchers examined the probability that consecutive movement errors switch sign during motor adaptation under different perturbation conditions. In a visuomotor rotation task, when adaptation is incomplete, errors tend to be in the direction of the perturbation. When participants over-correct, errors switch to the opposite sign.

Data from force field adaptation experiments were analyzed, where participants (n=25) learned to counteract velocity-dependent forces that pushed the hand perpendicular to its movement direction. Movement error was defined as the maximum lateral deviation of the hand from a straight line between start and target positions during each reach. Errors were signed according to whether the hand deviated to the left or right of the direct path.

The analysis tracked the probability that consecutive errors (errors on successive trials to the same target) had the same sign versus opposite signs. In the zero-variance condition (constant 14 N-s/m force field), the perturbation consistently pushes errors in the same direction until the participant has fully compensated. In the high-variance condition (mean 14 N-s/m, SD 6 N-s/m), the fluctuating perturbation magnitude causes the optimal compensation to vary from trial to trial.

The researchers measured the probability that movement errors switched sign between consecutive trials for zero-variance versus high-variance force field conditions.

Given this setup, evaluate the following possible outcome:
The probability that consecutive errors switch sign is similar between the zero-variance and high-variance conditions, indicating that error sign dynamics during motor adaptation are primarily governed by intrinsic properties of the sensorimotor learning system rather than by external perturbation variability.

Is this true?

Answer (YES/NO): NO